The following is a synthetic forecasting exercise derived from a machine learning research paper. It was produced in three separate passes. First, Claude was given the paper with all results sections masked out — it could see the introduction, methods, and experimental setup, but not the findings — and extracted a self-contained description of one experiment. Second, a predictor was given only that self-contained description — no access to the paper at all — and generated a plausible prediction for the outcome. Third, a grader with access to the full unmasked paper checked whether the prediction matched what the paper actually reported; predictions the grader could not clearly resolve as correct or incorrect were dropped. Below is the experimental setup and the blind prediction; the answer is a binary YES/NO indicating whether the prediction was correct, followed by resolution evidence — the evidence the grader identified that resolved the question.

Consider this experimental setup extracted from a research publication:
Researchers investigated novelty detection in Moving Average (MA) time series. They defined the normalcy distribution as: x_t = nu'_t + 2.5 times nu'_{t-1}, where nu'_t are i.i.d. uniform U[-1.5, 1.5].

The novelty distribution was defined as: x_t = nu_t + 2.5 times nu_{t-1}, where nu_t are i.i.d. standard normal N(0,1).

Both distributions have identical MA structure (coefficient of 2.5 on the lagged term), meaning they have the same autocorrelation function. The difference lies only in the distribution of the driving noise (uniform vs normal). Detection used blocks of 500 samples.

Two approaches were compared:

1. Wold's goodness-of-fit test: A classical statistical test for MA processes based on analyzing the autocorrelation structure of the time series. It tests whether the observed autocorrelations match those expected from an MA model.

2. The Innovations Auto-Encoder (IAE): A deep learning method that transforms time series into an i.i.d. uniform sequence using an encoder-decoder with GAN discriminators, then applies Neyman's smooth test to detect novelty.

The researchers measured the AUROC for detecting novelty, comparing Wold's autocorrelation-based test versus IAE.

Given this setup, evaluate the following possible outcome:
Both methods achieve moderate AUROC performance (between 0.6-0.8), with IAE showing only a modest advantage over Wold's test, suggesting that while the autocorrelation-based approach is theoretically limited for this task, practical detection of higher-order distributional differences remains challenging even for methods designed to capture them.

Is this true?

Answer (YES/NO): NO